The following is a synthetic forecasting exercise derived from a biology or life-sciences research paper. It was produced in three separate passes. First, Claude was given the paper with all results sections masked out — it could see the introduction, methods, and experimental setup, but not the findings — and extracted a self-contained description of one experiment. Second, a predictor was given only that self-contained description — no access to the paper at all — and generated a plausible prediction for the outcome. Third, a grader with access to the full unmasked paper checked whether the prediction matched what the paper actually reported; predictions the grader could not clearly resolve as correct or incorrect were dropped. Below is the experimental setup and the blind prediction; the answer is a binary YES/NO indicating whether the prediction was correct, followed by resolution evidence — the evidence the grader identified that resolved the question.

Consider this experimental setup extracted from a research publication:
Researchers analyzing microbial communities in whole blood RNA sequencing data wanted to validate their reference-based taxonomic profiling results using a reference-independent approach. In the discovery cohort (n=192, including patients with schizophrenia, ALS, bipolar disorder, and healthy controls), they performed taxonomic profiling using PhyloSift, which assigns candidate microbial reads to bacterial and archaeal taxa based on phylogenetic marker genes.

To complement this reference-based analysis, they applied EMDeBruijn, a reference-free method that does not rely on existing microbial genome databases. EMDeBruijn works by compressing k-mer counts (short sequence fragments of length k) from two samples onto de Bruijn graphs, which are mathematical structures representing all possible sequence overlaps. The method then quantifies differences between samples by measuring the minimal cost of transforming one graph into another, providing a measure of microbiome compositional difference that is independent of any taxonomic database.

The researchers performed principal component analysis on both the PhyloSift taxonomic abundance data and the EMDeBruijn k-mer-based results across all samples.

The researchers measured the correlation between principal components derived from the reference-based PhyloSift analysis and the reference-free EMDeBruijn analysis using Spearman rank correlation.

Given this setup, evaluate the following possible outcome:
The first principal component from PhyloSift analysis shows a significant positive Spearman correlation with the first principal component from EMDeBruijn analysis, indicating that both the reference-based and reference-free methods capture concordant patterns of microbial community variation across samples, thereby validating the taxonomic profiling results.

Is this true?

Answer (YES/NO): NO